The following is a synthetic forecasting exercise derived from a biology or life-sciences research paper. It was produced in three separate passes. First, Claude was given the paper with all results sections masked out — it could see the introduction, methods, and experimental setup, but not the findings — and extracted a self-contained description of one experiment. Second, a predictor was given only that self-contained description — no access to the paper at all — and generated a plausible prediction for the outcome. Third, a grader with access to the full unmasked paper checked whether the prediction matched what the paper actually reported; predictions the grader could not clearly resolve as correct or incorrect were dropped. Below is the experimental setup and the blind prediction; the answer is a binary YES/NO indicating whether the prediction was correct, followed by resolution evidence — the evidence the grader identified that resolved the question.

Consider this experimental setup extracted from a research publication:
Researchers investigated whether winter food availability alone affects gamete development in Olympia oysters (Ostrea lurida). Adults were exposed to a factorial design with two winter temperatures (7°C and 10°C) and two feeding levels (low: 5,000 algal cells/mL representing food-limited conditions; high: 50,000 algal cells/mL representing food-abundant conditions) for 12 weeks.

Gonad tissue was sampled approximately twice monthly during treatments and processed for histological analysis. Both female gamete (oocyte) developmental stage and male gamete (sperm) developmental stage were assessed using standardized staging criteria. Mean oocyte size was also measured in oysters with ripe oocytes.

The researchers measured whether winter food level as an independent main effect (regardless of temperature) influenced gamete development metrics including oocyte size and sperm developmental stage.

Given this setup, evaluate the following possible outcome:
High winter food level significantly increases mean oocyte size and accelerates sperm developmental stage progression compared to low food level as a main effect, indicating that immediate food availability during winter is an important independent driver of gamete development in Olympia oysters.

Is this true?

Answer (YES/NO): NO